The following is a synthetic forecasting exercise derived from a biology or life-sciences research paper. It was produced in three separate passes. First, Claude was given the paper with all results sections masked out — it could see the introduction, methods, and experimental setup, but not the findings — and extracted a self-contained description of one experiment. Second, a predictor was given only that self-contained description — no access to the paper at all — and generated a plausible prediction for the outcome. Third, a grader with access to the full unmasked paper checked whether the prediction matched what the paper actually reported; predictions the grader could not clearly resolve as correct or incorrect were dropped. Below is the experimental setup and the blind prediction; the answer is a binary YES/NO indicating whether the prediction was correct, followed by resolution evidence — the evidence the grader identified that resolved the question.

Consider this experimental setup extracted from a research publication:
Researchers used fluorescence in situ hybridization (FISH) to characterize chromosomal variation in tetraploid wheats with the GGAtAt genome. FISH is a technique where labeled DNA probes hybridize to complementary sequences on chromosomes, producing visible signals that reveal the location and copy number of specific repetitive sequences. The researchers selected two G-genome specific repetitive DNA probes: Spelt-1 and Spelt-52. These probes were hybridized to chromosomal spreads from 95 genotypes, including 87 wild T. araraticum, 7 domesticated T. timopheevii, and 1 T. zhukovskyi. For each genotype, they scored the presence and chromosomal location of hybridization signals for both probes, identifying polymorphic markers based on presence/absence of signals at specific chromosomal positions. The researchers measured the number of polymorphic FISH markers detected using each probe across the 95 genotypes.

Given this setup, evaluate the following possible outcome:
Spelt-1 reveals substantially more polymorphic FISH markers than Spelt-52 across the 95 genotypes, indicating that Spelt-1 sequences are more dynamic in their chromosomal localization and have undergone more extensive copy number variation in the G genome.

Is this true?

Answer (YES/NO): YES